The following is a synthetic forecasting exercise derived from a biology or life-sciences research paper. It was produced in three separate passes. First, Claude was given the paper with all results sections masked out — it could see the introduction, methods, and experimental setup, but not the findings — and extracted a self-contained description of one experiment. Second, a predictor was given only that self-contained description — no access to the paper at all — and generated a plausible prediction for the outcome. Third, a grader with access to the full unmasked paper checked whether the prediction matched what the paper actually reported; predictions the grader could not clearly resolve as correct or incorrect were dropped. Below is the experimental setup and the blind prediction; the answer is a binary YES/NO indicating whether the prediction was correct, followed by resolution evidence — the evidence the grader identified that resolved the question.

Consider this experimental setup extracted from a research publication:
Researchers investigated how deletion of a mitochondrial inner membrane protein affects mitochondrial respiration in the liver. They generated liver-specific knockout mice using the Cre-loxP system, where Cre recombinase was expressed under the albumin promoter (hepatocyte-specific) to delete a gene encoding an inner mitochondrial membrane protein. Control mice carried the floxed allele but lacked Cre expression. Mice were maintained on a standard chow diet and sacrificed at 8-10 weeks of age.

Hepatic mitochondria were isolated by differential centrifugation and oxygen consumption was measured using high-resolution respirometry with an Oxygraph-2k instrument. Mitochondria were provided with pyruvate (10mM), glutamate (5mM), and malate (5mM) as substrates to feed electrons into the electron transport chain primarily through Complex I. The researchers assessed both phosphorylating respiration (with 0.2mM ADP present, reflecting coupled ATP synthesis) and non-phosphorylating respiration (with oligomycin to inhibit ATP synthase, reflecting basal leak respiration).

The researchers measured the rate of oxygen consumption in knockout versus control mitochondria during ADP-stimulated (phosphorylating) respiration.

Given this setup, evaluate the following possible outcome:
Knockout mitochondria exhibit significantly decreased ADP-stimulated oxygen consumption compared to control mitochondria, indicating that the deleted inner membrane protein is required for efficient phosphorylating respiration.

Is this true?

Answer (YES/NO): NO